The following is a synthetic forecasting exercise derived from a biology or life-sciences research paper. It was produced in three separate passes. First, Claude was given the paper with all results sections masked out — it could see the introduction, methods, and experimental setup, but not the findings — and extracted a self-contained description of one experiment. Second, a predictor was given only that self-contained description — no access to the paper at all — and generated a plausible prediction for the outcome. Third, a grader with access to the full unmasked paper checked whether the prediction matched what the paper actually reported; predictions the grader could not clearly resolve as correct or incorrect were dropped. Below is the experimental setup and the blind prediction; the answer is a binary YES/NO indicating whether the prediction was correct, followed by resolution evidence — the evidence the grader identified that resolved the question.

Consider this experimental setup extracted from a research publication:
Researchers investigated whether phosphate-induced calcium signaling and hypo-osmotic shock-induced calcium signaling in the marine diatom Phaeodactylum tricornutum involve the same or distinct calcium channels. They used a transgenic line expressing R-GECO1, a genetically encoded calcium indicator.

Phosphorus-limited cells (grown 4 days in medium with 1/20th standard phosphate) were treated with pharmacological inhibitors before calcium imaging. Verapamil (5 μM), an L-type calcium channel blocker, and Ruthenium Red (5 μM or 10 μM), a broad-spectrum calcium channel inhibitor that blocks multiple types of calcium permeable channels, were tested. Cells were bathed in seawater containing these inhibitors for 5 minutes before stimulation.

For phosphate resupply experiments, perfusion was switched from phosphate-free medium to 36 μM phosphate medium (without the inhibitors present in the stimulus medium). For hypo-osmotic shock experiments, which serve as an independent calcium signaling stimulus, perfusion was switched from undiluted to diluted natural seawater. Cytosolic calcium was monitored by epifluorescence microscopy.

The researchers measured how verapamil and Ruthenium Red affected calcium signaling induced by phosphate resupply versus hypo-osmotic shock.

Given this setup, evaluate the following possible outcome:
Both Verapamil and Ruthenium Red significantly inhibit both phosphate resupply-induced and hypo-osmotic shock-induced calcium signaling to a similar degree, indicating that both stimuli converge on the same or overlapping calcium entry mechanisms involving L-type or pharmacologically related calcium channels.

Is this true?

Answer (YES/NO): NO